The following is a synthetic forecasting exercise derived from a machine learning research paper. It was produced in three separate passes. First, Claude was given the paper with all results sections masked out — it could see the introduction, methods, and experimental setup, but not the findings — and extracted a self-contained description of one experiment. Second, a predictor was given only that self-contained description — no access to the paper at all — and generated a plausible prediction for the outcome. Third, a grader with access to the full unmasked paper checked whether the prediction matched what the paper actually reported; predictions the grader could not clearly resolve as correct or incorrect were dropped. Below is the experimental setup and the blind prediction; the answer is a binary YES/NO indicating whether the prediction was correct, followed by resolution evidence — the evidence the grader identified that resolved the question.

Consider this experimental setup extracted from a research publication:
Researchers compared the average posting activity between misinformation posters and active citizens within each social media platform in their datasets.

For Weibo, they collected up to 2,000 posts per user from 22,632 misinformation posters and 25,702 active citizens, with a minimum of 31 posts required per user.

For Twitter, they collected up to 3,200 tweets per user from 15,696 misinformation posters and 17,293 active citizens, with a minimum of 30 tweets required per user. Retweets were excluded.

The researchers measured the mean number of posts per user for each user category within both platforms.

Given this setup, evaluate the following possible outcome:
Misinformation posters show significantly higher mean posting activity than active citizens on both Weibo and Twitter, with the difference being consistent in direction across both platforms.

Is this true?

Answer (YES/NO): NO